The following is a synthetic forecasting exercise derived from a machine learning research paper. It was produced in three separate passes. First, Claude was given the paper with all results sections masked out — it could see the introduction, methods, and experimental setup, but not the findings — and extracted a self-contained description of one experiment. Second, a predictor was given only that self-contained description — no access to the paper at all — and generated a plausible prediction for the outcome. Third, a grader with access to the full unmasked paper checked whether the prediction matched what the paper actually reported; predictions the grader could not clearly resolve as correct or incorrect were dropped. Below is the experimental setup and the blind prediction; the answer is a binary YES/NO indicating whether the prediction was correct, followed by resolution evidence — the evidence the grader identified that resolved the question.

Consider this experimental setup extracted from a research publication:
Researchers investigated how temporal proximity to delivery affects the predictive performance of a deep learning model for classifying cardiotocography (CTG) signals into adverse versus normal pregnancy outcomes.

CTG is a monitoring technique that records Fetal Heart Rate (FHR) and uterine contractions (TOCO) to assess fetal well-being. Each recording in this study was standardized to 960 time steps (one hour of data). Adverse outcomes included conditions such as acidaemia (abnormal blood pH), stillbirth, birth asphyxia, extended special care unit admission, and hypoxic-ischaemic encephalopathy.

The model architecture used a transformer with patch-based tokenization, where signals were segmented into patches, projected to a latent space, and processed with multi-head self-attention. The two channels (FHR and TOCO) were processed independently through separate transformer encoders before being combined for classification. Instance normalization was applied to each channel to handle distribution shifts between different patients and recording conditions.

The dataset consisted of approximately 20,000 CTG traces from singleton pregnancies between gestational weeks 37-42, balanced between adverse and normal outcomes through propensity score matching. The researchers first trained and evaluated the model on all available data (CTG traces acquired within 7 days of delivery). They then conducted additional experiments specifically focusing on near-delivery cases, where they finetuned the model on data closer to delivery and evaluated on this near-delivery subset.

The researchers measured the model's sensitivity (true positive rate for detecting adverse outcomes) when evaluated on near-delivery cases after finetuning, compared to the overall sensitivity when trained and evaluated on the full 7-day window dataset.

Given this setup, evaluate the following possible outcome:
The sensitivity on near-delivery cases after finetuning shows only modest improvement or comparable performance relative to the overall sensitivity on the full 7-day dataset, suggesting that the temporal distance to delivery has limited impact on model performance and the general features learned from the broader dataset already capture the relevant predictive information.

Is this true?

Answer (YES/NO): NO